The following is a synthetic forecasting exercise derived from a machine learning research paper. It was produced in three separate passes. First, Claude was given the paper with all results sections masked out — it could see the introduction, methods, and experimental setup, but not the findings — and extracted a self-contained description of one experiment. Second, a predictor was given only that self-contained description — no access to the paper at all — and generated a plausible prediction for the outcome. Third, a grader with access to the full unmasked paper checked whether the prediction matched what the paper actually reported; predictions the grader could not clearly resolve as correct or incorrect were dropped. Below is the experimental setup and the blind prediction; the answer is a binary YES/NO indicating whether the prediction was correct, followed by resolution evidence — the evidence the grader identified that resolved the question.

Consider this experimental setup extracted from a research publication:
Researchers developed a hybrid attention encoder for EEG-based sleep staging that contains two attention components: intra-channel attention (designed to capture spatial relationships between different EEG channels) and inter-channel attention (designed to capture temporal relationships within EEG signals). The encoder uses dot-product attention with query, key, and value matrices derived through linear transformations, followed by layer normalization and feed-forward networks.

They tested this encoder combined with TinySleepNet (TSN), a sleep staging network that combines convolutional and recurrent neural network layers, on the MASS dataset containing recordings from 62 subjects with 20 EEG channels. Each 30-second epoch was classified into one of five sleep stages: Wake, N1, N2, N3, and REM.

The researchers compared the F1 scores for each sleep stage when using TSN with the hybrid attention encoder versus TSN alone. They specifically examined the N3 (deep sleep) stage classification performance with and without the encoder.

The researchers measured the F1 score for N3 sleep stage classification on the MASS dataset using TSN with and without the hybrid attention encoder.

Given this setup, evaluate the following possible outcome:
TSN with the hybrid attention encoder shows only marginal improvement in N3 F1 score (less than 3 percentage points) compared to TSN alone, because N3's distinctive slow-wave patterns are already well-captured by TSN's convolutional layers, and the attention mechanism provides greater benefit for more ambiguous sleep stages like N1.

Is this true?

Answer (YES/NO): NO